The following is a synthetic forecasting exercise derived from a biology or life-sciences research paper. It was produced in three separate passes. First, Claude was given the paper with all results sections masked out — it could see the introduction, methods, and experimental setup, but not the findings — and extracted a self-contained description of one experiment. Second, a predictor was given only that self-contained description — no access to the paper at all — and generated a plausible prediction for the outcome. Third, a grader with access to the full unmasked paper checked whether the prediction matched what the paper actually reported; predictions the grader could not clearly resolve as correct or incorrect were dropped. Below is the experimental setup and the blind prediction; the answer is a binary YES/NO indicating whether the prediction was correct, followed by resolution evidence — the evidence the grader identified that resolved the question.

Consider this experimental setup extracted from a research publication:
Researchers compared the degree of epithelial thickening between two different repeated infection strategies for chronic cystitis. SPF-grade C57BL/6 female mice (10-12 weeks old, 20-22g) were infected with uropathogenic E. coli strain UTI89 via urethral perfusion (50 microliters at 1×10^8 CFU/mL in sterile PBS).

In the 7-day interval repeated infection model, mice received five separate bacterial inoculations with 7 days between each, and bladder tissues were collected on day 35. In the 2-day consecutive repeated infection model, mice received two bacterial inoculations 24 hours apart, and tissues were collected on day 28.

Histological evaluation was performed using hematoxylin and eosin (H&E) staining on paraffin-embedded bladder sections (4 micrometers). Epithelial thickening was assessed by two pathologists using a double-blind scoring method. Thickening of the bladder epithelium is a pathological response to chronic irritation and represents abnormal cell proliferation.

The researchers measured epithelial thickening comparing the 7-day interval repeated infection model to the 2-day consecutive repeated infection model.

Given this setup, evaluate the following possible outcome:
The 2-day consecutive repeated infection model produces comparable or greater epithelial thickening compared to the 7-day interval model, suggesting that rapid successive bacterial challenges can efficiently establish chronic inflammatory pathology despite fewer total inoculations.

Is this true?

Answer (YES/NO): NO